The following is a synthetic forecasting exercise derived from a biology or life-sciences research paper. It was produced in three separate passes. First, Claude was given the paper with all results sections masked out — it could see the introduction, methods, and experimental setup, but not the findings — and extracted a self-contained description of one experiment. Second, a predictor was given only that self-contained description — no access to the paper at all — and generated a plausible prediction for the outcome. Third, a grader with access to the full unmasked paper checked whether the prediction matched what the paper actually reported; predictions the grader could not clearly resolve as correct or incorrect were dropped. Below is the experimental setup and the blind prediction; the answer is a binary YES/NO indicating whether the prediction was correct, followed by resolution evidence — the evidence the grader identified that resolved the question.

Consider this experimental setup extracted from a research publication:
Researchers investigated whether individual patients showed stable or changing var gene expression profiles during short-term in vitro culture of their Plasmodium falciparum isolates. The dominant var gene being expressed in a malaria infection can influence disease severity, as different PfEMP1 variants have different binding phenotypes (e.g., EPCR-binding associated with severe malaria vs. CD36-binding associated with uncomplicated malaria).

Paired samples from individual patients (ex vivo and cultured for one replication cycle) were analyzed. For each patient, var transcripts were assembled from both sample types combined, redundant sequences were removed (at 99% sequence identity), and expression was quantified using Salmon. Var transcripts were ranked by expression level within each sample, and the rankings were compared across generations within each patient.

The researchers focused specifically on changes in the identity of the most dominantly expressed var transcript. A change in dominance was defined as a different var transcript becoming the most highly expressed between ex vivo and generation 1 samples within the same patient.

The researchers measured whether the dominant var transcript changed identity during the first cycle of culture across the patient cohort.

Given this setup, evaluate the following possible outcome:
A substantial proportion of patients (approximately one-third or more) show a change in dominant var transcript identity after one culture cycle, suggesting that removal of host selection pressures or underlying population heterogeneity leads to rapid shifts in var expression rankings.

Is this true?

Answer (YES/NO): NO